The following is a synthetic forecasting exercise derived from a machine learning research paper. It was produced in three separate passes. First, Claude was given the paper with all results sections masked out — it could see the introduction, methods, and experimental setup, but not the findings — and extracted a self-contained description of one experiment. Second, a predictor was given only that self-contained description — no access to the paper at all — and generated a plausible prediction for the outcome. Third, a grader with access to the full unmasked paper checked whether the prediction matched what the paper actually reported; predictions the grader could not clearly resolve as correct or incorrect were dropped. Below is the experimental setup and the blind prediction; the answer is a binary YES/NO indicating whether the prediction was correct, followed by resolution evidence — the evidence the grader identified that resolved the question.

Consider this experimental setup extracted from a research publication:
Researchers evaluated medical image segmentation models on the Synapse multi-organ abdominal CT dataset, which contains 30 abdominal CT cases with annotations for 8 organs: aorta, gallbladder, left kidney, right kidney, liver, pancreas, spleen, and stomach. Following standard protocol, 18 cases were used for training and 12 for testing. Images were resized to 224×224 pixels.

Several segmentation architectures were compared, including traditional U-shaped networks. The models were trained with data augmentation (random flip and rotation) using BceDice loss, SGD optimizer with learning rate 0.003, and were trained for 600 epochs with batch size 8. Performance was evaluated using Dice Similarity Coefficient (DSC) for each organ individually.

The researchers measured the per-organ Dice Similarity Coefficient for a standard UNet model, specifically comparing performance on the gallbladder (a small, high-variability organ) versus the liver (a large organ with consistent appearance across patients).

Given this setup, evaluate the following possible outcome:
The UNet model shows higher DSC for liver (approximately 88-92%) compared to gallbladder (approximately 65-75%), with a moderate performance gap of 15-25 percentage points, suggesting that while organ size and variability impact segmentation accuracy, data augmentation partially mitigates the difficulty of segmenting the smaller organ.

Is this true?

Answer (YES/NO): NO